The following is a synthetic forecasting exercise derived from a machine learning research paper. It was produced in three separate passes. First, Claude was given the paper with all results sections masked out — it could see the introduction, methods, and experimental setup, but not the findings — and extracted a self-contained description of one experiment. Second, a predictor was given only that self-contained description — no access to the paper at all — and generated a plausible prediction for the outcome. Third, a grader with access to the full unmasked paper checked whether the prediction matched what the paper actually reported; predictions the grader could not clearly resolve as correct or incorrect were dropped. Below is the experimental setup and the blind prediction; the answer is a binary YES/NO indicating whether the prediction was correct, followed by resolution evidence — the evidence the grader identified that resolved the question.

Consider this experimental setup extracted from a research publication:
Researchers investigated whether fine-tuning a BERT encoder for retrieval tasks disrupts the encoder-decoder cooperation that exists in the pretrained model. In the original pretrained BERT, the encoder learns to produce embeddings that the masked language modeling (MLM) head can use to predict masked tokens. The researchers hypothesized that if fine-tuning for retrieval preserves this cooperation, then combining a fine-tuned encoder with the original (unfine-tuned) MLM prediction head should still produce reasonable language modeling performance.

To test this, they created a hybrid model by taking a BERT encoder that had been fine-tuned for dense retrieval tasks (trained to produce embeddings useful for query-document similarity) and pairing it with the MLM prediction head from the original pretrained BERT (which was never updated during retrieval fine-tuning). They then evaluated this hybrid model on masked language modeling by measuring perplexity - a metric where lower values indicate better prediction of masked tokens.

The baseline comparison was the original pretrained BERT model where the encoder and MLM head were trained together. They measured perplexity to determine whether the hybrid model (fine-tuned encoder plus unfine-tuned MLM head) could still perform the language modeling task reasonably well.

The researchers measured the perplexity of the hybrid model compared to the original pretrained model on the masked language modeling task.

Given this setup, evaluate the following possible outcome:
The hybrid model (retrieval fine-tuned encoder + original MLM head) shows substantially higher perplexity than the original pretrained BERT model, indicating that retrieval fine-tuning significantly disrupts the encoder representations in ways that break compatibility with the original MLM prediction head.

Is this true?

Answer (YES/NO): NO